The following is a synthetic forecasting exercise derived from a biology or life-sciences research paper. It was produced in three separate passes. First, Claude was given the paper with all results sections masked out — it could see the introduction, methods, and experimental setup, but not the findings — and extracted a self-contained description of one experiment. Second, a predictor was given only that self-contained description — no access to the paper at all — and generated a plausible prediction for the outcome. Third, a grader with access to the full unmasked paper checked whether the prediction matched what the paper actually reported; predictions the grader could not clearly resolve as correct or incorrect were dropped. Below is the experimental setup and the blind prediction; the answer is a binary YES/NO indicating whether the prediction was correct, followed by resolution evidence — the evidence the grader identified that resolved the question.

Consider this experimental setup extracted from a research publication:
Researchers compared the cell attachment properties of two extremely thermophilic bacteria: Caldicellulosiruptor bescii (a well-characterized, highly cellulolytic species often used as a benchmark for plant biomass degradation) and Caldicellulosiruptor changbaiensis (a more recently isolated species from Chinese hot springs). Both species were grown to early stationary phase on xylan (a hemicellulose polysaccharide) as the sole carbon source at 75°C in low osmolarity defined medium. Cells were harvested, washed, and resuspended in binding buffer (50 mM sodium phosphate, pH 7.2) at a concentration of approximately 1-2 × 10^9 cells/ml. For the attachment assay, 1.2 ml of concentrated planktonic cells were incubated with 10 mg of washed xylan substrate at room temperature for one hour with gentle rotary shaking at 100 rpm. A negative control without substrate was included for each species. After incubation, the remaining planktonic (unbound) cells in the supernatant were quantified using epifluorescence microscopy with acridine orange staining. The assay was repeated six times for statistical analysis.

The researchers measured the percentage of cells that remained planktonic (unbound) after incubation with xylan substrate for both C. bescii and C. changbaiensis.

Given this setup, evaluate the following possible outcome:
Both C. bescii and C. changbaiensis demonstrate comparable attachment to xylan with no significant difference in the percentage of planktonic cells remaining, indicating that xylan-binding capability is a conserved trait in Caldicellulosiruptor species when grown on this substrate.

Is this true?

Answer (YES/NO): NO